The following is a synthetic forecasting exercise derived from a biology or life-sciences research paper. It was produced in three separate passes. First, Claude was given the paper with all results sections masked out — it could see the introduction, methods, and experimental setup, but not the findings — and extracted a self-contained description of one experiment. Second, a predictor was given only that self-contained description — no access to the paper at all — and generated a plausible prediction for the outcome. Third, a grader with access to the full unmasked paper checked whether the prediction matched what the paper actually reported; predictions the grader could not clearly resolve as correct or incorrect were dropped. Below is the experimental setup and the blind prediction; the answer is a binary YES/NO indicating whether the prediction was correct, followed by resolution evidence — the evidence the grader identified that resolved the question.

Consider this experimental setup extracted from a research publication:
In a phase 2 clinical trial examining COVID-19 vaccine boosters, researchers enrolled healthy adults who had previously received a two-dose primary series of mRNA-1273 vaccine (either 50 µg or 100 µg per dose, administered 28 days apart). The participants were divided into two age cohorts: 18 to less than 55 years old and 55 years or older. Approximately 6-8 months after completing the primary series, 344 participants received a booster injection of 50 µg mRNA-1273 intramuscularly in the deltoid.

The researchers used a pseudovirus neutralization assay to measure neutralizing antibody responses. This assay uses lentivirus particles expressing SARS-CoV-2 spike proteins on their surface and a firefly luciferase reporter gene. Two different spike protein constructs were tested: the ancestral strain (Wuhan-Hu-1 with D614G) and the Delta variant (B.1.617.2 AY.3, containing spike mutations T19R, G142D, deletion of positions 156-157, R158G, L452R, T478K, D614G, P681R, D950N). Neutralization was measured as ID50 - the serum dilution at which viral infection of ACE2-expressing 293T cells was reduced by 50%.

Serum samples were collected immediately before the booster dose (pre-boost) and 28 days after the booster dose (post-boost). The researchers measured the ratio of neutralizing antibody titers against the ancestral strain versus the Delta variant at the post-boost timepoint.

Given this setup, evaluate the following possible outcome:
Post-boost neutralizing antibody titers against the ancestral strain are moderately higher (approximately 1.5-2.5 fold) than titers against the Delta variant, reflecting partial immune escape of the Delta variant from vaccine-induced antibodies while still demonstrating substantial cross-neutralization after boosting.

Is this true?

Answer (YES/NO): YES